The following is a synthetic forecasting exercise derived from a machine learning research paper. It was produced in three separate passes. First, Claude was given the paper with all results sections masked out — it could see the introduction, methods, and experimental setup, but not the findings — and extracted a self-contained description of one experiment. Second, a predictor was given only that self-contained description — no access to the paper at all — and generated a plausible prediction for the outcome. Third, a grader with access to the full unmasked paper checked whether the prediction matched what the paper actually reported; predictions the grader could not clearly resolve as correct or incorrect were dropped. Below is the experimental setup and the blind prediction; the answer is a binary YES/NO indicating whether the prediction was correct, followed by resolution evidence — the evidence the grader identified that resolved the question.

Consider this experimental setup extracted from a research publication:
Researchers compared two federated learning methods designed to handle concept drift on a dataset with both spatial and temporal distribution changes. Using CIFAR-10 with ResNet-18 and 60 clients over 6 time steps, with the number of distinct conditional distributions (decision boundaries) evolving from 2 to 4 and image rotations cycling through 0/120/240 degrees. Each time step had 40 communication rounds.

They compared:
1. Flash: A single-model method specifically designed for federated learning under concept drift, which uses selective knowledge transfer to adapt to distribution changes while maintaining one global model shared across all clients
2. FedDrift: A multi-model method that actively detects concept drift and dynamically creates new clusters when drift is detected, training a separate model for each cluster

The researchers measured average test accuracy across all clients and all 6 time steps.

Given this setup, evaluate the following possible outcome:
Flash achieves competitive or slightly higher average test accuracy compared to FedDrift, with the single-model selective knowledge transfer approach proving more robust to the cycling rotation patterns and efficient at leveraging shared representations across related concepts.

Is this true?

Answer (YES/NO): NO